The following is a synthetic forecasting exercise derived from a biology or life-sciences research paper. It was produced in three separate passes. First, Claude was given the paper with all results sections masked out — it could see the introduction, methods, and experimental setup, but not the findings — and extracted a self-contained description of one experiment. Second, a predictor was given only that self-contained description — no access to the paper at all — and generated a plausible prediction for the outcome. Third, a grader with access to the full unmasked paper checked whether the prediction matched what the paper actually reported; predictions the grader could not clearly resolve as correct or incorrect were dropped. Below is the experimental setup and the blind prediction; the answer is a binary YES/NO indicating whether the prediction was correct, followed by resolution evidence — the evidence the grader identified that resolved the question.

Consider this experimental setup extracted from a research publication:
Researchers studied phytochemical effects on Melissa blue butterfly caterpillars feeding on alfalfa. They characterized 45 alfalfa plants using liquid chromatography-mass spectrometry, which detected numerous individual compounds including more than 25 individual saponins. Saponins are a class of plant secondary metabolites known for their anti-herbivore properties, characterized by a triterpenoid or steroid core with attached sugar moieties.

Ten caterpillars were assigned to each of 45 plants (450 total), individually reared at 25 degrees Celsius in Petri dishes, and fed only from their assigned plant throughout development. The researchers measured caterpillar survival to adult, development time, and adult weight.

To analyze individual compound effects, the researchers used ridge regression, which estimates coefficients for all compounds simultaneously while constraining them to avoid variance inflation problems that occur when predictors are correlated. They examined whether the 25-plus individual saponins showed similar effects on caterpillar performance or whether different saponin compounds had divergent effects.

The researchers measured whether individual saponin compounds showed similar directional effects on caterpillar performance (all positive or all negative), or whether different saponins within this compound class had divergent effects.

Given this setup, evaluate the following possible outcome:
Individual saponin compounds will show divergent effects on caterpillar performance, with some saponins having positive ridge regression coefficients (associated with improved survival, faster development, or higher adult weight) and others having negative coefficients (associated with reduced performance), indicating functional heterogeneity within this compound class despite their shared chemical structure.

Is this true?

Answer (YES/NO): YES